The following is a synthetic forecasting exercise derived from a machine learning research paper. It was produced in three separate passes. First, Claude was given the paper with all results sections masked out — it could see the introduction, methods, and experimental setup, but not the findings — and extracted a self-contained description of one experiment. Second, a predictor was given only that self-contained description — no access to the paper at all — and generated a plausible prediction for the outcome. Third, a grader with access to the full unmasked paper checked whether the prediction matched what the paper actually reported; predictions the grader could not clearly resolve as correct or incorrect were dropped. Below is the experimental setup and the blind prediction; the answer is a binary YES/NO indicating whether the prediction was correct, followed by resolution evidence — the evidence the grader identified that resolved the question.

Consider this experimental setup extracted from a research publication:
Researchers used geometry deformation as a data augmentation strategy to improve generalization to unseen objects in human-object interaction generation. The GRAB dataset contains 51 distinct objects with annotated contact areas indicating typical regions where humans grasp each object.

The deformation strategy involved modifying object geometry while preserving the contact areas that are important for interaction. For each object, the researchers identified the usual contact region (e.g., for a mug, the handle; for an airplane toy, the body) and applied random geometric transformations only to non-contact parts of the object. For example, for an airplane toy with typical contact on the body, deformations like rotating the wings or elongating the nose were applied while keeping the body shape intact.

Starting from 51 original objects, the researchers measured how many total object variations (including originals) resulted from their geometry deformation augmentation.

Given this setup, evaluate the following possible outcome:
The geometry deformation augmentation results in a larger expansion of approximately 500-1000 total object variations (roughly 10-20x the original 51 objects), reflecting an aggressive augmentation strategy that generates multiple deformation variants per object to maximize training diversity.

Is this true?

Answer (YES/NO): NO